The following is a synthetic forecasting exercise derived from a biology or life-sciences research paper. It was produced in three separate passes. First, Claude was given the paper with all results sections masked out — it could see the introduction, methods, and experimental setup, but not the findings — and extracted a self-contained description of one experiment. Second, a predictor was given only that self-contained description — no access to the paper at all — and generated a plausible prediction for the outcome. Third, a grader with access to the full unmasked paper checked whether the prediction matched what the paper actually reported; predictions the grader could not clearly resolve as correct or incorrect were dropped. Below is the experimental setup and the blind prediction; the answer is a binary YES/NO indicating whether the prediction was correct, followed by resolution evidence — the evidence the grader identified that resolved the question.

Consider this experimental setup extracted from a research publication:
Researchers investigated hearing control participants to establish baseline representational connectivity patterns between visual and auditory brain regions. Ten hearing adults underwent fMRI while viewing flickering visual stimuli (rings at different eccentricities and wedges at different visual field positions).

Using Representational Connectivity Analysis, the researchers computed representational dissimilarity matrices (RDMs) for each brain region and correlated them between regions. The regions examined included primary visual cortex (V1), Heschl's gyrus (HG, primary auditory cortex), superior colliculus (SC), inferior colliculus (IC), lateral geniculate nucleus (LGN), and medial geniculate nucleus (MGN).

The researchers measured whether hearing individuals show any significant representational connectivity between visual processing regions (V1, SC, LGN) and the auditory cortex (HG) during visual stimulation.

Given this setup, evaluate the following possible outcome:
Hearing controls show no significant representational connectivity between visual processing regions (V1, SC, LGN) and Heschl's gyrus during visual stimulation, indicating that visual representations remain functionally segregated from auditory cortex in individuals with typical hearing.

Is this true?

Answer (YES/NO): NO